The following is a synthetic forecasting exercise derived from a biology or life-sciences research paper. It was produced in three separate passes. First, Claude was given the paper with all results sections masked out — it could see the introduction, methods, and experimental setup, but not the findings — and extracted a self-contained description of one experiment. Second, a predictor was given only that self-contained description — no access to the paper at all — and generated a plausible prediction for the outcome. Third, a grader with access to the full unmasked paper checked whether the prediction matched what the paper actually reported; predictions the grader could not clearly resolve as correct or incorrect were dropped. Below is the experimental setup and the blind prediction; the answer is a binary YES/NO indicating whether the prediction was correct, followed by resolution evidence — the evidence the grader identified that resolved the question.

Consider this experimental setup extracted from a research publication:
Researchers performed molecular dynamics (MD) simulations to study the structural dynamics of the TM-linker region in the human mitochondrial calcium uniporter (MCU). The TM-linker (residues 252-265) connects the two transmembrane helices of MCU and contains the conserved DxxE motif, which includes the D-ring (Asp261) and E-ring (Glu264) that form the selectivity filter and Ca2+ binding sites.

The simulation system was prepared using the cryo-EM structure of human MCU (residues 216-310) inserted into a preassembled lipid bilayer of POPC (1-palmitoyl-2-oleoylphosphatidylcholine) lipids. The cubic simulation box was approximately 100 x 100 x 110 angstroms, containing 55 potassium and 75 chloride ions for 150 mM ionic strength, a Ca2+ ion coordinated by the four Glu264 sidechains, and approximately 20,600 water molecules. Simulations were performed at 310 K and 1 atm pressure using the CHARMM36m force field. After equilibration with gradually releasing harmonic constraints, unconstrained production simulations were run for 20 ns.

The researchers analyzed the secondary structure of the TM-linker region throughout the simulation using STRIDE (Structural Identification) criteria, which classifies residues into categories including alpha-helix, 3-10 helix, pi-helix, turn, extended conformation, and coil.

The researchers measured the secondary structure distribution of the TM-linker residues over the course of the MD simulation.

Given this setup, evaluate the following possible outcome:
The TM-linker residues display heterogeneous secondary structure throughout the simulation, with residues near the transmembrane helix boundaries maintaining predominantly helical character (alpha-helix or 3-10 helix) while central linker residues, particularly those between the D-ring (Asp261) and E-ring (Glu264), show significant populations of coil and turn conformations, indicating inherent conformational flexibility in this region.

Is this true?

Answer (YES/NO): NO